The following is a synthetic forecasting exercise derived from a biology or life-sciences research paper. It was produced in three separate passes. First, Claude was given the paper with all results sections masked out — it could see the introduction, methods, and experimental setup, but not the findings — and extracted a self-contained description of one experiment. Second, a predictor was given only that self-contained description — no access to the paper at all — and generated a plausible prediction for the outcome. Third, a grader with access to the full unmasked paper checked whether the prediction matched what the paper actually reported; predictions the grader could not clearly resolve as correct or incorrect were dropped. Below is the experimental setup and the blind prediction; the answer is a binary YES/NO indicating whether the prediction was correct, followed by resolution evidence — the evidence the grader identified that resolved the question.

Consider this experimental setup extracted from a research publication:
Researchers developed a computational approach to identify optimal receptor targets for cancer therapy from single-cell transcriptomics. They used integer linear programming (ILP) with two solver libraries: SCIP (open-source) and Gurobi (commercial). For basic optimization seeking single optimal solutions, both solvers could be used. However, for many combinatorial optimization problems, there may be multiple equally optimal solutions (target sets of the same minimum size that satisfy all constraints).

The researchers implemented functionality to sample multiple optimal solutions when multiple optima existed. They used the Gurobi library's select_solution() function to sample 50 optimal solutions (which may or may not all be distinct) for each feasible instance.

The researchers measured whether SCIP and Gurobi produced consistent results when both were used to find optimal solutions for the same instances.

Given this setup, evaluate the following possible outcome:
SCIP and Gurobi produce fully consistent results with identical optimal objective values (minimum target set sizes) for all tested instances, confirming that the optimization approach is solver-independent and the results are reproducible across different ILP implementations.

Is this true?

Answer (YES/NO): YES